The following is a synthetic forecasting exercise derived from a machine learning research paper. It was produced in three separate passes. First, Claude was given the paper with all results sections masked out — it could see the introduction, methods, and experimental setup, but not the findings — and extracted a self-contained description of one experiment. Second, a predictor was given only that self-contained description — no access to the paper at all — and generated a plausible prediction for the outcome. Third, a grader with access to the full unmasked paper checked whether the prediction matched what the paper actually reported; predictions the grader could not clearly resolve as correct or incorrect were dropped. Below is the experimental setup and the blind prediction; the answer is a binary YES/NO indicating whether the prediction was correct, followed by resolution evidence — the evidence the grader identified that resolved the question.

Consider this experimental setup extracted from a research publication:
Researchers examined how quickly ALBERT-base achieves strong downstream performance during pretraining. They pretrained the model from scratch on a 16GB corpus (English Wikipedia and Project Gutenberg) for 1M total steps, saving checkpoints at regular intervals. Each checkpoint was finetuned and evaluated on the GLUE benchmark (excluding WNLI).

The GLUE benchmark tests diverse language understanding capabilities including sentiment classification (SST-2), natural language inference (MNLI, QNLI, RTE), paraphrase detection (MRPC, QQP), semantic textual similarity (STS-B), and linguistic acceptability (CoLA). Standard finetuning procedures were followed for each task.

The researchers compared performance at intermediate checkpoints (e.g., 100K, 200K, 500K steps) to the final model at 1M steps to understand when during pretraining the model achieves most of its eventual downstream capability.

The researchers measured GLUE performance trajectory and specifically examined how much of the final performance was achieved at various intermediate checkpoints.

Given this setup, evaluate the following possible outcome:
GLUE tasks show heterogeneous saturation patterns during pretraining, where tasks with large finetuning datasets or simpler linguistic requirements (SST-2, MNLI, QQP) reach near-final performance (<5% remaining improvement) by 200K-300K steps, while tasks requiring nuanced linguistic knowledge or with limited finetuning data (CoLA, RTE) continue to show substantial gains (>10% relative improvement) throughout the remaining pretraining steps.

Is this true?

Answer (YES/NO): NO